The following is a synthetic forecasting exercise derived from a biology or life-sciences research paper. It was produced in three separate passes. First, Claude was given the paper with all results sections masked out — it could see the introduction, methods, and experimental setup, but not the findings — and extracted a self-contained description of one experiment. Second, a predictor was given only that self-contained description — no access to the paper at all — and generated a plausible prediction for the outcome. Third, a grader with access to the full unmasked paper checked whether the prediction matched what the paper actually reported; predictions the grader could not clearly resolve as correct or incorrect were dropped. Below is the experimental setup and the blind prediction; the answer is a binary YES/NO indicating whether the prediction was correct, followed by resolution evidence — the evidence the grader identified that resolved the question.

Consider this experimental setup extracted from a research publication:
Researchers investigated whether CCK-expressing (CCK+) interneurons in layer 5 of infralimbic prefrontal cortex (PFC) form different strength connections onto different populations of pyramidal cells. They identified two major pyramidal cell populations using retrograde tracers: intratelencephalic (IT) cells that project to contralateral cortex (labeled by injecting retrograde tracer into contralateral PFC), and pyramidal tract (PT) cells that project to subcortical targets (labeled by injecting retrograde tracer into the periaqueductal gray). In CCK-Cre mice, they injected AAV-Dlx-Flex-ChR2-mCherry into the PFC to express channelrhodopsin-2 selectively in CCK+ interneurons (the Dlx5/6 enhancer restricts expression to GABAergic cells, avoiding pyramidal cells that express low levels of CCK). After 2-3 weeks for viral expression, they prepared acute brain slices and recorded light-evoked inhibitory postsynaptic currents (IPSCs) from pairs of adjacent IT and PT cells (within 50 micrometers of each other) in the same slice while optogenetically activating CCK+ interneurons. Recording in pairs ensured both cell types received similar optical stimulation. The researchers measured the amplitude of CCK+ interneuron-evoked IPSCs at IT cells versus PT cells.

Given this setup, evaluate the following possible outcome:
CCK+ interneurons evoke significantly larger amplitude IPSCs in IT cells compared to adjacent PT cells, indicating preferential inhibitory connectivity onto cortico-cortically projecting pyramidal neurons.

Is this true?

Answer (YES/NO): NO